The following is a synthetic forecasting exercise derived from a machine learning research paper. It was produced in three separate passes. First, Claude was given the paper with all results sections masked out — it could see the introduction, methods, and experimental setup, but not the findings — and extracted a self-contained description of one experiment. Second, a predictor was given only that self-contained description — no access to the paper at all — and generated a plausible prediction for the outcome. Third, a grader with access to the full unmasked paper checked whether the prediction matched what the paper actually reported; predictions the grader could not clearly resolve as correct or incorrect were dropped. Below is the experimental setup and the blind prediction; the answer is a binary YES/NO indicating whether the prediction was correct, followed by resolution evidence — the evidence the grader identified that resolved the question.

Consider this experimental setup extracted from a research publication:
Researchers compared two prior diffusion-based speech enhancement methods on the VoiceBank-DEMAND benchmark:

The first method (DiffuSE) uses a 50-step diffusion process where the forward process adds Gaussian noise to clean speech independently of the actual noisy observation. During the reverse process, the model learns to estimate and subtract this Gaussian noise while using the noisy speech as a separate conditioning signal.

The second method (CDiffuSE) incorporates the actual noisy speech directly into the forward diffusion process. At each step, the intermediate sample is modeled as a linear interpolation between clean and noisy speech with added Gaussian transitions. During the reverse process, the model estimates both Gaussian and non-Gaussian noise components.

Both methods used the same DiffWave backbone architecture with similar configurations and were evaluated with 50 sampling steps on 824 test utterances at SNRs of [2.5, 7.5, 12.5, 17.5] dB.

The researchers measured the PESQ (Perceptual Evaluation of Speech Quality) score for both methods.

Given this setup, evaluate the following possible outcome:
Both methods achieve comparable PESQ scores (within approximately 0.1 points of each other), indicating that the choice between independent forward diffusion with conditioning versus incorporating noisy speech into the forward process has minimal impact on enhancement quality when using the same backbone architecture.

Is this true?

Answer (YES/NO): YES